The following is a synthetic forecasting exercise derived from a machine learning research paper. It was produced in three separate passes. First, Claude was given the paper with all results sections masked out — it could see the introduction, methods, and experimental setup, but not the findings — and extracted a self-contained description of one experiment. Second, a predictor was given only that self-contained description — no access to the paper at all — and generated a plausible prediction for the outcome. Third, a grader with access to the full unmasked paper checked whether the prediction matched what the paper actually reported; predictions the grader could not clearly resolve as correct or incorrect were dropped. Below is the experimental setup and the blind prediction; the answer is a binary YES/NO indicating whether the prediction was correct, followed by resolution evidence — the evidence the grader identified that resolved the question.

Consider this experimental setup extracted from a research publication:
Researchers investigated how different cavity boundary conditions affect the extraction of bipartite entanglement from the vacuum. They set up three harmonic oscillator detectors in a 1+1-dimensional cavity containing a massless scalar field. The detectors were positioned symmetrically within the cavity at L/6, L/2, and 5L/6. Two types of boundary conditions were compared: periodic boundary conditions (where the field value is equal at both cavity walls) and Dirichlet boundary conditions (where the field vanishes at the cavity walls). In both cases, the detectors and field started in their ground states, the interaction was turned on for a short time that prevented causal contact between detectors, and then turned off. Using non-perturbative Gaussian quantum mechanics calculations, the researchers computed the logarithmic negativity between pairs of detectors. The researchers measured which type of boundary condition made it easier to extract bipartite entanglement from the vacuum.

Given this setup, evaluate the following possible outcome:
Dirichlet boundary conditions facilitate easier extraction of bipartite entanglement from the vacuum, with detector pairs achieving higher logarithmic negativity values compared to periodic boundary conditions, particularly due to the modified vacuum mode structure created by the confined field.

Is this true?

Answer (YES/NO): NO